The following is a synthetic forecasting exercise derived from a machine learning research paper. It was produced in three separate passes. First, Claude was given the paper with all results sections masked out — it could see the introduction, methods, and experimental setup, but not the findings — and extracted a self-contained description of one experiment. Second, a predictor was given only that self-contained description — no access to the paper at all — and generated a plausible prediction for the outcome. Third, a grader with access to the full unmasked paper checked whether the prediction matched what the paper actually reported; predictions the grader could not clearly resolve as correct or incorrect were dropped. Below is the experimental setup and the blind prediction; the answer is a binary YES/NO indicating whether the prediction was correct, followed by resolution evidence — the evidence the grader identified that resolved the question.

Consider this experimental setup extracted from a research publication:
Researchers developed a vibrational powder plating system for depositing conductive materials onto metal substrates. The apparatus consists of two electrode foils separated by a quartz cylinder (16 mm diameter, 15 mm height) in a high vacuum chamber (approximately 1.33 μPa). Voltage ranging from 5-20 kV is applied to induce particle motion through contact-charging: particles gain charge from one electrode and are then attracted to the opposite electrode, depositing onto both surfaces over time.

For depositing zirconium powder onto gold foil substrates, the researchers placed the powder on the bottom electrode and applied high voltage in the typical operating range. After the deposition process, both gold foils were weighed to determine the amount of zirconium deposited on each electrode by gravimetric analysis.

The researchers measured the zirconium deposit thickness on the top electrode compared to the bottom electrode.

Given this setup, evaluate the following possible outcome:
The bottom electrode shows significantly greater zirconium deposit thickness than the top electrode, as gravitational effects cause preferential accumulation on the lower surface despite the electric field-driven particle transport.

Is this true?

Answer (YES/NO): NO